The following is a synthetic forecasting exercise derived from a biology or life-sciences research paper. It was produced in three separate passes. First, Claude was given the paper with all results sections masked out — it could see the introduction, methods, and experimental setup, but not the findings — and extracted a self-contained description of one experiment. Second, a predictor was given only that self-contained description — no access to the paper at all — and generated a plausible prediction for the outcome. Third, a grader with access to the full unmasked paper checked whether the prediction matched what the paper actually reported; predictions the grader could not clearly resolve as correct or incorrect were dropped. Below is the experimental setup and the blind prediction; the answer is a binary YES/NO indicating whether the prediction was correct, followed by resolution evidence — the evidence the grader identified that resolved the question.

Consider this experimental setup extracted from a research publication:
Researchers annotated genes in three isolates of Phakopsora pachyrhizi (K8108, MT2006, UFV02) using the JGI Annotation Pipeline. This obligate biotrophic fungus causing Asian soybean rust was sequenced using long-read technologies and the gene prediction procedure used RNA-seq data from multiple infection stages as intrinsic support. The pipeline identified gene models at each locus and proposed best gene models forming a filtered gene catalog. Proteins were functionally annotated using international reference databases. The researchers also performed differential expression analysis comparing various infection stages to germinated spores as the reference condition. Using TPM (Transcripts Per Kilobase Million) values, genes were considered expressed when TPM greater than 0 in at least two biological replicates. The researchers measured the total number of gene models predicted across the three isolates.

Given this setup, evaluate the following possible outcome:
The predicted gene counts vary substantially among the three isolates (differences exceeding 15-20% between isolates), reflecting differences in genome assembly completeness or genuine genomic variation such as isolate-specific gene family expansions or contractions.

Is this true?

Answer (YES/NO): NO